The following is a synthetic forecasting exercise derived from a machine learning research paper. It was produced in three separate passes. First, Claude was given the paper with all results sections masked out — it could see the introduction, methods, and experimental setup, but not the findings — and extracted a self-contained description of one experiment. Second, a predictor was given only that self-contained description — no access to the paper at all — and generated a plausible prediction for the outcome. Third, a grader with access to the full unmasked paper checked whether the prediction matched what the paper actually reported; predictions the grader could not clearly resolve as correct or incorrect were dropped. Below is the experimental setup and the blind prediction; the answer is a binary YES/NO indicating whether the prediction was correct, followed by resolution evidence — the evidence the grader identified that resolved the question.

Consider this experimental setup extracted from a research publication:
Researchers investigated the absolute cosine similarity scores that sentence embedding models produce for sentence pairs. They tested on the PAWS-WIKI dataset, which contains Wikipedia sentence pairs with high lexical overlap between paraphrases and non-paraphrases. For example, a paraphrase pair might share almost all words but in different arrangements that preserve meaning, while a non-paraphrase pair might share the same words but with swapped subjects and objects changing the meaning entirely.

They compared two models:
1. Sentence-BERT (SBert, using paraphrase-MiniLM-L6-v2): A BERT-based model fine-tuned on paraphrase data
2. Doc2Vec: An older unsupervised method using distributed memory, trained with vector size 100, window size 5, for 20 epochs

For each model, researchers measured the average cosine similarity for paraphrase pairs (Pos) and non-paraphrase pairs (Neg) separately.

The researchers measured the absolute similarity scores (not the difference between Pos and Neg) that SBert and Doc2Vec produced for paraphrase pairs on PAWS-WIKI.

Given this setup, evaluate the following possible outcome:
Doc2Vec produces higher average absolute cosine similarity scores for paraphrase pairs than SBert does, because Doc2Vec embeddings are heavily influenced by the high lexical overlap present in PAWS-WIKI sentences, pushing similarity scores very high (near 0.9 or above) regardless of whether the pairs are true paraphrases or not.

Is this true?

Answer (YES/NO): NO